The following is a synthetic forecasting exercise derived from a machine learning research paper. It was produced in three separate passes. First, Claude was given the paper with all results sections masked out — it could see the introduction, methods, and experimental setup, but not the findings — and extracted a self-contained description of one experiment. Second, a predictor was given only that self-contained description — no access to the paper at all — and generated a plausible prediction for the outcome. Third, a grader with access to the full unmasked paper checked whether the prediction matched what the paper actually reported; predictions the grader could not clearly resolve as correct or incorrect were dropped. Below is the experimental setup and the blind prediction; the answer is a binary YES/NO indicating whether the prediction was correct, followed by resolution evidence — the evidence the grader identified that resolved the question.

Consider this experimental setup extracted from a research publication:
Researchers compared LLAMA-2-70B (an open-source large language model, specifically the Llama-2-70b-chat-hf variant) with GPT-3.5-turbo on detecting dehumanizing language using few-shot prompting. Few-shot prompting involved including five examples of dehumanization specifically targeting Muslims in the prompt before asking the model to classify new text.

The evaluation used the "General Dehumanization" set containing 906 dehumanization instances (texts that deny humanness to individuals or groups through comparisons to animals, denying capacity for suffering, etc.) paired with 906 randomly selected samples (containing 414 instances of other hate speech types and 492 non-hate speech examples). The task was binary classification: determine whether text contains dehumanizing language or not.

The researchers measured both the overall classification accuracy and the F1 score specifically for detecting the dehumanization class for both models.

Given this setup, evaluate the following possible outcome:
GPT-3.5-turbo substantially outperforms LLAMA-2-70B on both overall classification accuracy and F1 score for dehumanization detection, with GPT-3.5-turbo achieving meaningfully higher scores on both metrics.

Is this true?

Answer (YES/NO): YES